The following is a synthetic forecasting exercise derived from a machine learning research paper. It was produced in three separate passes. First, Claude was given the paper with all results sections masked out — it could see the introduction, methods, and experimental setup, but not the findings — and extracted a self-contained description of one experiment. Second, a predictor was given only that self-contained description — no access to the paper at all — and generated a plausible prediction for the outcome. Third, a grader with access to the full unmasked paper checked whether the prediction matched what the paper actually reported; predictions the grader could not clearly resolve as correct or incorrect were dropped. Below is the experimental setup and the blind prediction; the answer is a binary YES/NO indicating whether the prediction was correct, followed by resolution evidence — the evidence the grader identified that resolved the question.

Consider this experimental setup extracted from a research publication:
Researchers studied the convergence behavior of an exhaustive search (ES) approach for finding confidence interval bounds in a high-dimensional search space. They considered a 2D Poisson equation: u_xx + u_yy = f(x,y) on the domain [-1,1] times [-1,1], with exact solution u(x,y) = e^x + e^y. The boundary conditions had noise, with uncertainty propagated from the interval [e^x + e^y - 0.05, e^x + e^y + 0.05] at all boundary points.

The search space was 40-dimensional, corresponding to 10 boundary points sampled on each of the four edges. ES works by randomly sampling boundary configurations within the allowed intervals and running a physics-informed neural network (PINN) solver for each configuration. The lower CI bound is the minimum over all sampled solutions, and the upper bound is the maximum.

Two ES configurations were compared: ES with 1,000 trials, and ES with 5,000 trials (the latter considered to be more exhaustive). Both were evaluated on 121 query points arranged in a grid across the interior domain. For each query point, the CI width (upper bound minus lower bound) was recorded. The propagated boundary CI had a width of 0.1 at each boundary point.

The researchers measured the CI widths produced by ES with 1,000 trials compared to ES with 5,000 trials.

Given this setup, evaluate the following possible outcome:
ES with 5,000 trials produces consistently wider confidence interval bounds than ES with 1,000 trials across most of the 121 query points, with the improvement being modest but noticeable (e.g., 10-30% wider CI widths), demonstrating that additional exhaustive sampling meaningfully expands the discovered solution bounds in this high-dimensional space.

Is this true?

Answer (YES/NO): NO